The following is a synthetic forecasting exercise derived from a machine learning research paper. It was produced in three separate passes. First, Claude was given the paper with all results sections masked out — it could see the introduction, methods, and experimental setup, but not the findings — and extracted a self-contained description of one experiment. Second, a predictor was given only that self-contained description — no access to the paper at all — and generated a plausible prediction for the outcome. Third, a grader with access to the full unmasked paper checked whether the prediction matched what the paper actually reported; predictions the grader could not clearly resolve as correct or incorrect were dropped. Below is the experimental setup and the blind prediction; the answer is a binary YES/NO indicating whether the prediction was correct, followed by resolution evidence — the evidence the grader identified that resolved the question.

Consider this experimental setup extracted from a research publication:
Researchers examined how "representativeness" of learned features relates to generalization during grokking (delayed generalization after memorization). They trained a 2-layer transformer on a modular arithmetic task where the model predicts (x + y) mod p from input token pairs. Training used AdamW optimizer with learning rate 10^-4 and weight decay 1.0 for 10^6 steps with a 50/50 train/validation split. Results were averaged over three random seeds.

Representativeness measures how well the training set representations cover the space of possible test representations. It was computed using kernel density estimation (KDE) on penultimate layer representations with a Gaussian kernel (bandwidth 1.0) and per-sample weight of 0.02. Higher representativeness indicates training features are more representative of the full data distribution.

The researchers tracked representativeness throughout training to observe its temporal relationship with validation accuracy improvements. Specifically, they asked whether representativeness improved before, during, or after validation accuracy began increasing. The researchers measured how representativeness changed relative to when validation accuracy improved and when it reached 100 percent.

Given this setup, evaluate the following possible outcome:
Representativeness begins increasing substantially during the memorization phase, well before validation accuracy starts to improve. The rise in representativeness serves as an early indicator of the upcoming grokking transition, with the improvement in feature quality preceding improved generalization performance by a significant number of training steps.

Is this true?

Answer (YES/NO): NO